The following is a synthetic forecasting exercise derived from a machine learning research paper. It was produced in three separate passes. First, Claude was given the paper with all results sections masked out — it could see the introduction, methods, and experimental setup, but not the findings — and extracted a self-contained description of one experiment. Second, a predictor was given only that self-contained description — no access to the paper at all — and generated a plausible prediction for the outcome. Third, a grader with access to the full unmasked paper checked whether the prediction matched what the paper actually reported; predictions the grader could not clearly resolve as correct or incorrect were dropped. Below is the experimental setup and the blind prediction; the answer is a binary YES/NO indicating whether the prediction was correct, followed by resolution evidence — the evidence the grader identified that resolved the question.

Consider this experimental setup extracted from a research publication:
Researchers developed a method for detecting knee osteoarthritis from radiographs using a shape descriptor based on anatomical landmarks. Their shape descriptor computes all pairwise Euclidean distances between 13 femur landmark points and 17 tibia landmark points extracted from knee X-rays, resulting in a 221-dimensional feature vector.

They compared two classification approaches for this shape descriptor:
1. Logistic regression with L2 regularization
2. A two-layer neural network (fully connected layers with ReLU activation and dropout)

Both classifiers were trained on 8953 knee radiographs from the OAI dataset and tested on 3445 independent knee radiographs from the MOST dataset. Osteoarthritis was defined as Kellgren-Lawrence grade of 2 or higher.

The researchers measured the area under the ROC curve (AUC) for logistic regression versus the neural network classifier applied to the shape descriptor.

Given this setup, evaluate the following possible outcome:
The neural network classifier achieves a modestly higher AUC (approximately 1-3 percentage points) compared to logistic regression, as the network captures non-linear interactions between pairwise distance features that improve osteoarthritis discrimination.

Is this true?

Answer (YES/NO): YES